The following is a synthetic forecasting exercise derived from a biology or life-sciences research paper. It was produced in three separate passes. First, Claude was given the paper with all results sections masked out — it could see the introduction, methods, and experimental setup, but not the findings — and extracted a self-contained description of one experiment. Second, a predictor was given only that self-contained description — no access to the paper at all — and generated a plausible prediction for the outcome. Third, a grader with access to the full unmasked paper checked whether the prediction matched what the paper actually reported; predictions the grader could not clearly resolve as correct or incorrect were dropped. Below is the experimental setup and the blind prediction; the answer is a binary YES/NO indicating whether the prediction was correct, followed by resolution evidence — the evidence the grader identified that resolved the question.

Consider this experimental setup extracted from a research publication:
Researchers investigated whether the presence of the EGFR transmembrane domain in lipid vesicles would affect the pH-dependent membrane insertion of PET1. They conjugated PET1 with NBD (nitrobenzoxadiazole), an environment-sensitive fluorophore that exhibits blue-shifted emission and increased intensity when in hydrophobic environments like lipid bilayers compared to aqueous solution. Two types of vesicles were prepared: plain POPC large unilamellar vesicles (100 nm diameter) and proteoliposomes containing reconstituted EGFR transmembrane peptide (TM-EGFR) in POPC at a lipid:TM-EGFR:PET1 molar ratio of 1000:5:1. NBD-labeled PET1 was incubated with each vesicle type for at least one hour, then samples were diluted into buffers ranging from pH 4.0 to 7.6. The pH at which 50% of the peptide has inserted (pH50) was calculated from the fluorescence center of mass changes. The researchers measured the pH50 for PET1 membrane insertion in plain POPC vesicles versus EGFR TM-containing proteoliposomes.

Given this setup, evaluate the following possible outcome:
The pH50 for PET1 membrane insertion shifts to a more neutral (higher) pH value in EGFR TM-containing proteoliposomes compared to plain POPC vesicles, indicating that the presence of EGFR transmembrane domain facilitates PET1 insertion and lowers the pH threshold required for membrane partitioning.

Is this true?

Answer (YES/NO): YES